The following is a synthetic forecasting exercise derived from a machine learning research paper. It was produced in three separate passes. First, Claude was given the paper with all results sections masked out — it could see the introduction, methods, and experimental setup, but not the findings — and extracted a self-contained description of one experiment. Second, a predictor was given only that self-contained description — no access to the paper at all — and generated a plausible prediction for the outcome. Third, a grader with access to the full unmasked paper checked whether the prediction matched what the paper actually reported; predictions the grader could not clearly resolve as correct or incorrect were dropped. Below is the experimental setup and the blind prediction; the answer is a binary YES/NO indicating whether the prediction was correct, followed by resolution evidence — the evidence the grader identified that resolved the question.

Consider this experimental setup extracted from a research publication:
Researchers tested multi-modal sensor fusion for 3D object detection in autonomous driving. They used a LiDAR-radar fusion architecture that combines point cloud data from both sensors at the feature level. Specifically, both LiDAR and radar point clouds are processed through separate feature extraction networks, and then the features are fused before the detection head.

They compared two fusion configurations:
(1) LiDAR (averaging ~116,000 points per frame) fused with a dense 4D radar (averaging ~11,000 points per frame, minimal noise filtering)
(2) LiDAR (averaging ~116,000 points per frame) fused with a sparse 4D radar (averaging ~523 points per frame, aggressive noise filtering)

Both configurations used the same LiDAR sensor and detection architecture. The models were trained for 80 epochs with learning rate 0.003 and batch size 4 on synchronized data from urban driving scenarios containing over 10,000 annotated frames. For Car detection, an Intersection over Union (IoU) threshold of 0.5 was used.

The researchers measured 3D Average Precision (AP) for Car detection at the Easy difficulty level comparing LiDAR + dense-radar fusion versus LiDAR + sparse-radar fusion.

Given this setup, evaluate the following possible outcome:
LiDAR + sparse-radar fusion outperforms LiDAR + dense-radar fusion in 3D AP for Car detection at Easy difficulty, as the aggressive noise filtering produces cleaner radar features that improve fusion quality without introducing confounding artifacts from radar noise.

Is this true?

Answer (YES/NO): YES